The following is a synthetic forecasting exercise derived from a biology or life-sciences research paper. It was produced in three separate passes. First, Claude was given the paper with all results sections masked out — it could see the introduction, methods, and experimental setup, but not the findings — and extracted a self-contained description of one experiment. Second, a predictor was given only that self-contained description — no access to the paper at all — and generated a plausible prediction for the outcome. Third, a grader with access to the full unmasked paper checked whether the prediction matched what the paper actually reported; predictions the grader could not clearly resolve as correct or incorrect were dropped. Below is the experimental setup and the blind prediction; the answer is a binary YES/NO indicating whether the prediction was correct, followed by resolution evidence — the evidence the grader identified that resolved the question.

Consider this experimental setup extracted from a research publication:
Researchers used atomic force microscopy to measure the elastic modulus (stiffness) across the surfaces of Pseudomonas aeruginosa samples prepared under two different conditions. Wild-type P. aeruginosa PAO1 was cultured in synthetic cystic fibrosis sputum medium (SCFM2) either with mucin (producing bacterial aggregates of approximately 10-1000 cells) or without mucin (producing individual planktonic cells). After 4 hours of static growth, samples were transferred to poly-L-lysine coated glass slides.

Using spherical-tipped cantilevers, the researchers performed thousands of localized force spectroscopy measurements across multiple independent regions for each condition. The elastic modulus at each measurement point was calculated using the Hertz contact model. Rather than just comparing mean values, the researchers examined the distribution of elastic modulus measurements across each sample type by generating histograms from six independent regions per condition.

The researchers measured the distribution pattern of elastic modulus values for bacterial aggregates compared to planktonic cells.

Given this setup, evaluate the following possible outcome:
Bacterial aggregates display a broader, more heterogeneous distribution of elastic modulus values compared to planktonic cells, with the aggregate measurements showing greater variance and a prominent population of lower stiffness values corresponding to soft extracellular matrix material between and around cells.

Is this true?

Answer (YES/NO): NO